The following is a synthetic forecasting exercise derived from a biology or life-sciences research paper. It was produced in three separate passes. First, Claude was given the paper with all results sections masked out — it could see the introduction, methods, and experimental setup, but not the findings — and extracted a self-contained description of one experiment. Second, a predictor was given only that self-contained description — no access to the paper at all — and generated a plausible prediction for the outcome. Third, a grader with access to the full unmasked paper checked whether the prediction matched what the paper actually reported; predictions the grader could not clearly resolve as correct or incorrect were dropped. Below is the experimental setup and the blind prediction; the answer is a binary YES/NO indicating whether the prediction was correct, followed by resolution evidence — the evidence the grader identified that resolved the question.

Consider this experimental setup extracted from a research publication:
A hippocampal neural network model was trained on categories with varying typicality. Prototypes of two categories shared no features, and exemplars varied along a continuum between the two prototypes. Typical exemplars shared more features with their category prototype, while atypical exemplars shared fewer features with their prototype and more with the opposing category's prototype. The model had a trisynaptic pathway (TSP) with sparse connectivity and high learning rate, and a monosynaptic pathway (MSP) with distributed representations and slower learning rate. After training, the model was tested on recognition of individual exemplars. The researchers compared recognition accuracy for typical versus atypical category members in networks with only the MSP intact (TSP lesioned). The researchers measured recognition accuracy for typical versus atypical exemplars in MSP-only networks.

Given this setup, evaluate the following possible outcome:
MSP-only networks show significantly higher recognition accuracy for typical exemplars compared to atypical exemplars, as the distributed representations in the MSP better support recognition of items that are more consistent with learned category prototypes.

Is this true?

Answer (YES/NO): YES